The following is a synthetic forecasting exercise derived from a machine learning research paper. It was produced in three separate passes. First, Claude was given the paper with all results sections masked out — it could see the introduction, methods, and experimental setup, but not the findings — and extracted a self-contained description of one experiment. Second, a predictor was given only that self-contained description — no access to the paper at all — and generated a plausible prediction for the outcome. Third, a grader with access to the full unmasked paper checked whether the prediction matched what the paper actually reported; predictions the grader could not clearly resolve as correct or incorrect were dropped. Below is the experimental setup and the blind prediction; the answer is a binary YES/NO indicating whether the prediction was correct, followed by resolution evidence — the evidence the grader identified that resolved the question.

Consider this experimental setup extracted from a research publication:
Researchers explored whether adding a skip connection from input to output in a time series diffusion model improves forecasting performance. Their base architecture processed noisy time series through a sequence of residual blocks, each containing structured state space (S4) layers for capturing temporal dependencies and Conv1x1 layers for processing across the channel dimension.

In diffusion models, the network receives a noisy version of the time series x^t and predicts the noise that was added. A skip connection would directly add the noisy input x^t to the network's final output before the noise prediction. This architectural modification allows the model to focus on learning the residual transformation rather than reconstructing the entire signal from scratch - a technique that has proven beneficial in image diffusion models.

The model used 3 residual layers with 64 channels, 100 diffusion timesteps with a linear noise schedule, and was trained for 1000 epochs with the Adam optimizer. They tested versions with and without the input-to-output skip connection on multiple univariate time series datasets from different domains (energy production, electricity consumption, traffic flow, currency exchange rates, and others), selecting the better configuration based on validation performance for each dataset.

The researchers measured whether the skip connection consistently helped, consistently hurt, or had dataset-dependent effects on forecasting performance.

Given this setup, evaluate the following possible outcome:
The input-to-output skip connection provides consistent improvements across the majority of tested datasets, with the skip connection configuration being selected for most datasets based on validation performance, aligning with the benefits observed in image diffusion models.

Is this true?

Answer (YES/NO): NO